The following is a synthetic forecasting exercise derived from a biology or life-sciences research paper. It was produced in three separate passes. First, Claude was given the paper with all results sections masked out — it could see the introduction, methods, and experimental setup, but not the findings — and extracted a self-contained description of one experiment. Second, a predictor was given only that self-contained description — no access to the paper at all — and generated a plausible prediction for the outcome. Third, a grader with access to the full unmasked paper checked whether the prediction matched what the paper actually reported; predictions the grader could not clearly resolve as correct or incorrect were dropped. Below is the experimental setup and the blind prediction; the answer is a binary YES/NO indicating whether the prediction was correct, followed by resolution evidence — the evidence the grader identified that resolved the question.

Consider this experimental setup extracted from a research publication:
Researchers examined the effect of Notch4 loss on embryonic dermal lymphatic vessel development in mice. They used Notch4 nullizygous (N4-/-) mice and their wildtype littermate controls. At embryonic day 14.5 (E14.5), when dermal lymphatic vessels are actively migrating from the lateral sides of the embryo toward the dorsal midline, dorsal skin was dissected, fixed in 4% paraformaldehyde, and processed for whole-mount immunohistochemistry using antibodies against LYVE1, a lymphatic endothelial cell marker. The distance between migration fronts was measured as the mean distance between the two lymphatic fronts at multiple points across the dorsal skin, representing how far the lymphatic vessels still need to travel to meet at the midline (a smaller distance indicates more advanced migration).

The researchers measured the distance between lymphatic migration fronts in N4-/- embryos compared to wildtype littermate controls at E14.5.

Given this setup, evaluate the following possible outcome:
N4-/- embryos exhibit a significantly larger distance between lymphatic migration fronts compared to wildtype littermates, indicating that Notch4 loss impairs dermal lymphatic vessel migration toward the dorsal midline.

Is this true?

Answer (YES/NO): NO